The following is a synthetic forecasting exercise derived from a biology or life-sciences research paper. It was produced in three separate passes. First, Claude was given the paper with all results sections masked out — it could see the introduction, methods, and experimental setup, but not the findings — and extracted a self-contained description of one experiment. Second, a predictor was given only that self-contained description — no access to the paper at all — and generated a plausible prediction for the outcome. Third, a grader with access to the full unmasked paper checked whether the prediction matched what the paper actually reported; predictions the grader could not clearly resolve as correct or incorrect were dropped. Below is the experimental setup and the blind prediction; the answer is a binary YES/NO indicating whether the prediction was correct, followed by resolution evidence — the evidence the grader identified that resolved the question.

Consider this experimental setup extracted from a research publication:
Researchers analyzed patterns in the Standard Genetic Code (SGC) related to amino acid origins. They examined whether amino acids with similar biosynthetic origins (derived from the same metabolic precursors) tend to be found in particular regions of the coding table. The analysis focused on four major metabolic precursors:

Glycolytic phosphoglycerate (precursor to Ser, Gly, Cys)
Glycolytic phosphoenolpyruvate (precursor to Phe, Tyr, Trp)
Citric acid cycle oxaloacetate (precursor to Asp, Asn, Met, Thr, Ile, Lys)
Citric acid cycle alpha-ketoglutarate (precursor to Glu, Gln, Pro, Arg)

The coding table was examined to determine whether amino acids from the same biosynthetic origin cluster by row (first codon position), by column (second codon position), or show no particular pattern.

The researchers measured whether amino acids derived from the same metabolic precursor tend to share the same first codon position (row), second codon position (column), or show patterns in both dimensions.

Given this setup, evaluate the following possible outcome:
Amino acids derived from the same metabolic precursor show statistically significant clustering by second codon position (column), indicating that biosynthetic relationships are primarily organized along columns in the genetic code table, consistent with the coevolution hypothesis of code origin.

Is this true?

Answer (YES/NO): NO